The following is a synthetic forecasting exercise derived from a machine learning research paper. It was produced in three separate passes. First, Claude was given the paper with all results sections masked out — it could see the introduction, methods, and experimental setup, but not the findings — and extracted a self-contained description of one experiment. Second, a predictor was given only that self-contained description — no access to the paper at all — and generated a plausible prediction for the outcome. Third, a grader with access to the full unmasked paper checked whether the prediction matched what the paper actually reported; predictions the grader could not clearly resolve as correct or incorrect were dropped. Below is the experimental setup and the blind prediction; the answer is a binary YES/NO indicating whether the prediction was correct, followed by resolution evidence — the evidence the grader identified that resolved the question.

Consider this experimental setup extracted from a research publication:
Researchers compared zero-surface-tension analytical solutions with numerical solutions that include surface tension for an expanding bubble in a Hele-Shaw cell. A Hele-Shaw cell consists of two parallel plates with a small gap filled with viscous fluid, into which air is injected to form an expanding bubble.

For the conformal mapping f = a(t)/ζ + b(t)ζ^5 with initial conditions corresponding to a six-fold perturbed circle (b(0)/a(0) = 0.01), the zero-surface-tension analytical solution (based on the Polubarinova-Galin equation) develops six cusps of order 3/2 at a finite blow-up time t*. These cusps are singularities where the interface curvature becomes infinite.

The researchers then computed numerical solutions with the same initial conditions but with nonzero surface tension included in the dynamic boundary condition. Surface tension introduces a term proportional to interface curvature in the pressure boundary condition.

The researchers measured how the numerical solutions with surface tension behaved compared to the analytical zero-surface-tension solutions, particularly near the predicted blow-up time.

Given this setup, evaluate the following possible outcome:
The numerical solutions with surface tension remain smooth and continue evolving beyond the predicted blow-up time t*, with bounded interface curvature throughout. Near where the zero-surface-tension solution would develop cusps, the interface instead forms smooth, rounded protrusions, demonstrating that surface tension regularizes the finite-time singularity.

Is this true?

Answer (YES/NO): YES